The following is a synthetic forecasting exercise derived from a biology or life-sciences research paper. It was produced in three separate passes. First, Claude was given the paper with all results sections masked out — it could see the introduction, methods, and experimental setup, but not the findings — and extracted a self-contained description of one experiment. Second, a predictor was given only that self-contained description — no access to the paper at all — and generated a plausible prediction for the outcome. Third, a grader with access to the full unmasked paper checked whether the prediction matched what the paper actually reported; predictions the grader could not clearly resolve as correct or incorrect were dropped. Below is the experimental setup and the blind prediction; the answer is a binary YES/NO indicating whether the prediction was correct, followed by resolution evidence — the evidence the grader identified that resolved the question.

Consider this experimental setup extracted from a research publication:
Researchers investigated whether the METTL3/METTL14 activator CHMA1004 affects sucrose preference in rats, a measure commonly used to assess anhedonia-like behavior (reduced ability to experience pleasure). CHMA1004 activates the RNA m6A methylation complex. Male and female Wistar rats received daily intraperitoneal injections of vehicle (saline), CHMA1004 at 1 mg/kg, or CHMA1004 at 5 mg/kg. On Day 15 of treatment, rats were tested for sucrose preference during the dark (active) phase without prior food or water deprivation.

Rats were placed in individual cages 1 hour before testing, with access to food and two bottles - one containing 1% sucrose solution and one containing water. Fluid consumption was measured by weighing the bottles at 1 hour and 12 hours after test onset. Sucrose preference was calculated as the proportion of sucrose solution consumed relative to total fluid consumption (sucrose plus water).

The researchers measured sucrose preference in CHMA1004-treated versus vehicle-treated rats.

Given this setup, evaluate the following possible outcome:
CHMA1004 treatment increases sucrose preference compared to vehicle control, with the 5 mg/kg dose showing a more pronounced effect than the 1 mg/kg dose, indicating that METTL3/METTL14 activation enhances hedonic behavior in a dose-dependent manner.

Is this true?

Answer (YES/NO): NO